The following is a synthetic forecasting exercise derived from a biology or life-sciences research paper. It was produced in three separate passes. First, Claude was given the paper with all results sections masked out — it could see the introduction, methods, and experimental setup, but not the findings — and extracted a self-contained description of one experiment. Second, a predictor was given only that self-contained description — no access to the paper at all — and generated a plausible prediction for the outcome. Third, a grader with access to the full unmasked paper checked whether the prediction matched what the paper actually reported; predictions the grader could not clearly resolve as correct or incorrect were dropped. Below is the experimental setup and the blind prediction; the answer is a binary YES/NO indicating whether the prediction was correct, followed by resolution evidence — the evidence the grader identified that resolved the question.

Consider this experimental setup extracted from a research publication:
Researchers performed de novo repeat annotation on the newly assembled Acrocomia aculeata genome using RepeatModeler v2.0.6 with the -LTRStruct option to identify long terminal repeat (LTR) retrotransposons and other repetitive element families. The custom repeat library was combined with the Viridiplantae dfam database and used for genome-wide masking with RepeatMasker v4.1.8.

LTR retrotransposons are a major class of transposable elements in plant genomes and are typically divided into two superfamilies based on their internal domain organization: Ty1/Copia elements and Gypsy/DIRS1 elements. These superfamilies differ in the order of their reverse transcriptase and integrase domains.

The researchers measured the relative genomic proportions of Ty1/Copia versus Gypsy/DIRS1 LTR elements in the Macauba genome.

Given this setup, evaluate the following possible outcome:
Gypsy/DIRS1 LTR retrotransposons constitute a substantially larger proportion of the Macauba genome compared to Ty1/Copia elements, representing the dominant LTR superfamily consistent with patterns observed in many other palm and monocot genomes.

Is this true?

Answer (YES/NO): NO